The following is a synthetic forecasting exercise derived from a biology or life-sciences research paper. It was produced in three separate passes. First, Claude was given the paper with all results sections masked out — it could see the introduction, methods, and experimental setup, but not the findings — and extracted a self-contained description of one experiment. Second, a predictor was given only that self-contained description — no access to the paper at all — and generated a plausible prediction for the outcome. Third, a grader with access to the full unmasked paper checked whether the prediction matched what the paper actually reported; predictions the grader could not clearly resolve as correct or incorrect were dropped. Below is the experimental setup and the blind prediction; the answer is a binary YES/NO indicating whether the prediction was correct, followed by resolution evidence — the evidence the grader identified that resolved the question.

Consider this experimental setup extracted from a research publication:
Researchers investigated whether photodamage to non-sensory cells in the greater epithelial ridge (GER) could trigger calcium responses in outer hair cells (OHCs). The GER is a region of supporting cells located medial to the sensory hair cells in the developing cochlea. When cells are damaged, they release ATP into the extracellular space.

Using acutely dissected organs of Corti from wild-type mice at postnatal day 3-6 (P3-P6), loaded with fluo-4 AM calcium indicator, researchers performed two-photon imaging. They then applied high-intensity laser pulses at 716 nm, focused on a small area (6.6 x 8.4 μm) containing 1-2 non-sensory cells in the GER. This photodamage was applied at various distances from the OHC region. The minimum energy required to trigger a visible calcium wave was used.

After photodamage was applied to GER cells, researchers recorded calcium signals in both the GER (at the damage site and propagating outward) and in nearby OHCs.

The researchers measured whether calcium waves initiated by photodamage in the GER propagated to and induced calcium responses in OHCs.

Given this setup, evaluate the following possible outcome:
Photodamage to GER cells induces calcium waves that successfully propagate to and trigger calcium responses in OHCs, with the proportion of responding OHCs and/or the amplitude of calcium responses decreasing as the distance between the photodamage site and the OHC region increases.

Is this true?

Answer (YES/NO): NO